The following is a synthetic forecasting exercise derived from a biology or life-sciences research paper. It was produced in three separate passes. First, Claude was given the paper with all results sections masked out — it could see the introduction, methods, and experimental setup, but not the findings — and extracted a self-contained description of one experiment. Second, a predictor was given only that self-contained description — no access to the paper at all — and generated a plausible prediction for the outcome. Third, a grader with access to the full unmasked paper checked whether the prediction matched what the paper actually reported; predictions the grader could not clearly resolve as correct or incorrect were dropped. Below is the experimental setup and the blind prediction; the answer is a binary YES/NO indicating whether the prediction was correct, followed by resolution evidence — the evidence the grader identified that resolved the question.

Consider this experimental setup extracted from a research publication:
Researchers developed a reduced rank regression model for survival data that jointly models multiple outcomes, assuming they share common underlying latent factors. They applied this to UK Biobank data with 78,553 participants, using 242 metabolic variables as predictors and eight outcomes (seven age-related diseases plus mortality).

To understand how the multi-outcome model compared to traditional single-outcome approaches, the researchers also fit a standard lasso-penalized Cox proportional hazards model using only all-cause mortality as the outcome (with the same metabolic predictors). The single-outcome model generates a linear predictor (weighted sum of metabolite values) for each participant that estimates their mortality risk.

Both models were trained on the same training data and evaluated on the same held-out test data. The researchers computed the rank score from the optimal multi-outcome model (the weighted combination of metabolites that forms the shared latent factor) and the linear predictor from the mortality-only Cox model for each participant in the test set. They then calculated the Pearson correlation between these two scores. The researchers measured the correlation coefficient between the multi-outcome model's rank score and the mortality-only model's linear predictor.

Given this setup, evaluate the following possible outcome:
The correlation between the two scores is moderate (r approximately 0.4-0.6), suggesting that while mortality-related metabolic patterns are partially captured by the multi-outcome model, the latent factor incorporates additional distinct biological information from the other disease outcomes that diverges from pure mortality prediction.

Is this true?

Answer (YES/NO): NO